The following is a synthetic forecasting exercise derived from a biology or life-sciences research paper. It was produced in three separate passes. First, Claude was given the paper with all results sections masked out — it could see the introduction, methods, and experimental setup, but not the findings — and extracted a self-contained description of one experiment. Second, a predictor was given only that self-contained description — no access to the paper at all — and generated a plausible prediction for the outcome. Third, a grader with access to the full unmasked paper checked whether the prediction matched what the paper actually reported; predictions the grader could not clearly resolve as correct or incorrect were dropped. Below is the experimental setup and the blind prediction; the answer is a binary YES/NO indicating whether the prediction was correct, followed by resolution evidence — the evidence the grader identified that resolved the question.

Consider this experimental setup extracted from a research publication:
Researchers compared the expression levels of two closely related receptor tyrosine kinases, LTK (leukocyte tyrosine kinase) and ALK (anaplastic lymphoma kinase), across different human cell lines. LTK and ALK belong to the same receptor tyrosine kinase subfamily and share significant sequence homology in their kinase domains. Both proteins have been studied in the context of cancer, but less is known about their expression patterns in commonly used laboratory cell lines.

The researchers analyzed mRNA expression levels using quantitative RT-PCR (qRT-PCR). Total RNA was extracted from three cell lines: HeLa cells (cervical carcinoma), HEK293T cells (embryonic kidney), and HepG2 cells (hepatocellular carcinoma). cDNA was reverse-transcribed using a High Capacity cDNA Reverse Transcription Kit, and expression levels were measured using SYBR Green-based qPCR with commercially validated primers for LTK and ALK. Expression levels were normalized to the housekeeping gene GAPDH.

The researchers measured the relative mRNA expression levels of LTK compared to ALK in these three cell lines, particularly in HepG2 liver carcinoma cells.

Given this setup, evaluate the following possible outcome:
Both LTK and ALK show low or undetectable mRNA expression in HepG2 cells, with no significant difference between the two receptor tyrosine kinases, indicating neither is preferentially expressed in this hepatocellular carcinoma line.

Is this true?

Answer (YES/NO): NO